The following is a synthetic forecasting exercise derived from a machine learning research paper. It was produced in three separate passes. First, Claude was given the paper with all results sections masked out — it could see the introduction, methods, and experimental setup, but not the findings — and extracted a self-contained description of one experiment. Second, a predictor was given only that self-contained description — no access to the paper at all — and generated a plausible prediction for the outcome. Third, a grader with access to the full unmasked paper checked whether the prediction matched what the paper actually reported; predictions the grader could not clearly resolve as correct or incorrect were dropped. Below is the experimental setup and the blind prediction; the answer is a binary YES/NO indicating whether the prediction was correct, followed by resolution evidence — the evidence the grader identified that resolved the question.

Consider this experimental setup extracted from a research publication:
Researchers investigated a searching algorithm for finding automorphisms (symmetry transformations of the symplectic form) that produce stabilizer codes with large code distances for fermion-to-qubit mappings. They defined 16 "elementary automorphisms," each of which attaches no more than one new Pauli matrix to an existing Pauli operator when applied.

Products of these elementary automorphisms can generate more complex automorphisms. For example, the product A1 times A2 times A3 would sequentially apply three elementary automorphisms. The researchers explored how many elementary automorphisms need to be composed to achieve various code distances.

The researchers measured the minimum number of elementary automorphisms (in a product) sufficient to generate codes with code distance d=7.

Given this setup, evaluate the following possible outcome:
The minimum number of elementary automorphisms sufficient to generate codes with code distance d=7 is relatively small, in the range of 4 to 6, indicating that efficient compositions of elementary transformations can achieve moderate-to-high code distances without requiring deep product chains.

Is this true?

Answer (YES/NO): YES